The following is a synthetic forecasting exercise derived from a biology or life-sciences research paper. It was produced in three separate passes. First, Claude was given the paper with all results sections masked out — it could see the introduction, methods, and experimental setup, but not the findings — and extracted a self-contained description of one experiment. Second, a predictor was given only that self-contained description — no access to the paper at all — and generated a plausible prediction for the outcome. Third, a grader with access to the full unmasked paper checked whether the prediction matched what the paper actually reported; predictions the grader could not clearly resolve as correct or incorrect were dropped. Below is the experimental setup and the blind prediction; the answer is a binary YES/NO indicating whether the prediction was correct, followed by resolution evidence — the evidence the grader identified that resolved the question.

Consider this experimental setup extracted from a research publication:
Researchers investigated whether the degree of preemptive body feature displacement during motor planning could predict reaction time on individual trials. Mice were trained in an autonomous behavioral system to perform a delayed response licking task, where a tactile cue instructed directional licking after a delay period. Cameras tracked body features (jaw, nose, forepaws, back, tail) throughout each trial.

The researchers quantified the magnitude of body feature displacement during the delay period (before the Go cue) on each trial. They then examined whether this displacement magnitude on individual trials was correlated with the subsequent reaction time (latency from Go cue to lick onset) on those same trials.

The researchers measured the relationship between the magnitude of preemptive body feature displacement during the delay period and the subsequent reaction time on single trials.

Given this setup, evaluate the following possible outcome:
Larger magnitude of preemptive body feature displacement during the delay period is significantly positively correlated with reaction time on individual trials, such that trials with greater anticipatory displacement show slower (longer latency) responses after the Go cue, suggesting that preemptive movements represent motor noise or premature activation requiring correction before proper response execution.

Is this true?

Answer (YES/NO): NO